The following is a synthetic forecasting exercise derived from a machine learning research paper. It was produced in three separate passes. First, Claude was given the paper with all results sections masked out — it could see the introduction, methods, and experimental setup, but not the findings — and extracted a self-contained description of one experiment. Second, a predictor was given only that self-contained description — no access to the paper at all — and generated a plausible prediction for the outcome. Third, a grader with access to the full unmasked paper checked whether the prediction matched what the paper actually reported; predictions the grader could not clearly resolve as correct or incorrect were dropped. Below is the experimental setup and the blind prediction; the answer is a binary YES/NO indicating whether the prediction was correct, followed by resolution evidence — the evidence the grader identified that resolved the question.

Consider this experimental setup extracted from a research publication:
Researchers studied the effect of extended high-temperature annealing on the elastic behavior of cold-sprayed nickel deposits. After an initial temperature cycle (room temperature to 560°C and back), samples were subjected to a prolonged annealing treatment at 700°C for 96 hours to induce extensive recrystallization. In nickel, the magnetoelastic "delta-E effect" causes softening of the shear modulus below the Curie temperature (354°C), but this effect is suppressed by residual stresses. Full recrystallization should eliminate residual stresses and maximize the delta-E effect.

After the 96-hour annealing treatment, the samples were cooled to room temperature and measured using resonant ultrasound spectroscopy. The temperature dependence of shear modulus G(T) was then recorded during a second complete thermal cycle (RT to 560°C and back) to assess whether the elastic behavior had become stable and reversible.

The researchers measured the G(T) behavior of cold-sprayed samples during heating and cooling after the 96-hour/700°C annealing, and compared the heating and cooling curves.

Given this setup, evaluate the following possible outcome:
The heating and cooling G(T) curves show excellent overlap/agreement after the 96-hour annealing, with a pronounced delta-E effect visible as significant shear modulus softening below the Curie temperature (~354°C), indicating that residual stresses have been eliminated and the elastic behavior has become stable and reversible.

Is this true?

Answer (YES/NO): NO